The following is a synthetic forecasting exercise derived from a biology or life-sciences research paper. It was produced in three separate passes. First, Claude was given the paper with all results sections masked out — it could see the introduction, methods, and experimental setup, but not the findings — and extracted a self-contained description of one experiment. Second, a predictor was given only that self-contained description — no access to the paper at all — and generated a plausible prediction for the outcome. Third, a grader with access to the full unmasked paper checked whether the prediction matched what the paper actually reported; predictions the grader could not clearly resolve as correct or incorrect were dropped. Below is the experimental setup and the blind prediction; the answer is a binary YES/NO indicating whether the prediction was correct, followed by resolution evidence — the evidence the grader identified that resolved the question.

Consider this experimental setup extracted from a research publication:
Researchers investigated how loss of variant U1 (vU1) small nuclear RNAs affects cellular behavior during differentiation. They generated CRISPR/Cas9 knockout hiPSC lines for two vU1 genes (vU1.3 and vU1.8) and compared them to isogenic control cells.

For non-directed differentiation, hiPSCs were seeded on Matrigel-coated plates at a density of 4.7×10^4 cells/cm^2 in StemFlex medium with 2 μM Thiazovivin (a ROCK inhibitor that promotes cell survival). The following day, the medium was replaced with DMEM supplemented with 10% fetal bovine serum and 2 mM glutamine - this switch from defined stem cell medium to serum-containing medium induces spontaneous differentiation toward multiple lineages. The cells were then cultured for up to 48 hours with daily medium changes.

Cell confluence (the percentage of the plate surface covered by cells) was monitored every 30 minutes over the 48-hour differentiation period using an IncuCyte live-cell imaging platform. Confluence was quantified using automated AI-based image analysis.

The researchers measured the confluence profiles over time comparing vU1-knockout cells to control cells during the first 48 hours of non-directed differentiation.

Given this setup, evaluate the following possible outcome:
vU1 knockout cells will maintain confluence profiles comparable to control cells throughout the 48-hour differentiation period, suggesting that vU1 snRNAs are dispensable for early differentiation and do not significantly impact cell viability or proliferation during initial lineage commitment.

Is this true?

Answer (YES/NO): NO